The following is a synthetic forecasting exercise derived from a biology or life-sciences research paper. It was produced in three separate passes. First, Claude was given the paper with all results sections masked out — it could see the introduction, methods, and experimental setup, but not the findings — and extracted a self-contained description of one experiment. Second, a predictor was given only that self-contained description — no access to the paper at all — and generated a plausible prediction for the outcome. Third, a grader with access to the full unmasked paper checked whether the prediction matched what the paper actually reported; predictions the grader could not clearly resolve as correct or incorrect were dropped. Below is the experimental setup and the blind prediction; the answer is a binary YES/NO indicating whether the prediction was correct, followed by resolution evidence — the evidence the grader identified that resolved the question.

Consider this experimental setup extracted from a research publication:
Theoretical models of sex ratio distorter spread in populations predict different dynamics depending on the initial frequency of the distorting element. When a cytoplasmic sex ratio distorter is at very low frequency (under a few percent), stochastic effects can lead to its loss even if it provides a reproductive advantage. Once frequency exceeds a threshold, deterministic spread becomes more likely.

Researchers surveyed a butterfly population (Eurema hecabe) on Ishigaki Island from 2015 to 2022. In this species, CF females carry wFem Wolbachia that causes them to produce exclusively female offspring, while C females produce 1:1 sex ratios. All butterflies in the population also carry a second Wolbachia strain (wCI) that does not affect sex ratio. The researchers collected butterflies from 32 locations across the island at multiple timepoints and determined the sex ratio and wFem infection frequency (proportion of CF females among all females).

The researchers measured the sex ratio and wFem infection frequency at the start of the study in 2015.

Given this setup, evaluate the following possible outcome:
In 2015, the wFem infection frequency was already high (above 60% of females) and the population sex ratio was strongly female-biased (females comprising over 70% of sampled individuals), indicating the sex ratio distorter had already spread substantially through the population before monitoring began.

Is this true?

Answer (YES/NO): NO